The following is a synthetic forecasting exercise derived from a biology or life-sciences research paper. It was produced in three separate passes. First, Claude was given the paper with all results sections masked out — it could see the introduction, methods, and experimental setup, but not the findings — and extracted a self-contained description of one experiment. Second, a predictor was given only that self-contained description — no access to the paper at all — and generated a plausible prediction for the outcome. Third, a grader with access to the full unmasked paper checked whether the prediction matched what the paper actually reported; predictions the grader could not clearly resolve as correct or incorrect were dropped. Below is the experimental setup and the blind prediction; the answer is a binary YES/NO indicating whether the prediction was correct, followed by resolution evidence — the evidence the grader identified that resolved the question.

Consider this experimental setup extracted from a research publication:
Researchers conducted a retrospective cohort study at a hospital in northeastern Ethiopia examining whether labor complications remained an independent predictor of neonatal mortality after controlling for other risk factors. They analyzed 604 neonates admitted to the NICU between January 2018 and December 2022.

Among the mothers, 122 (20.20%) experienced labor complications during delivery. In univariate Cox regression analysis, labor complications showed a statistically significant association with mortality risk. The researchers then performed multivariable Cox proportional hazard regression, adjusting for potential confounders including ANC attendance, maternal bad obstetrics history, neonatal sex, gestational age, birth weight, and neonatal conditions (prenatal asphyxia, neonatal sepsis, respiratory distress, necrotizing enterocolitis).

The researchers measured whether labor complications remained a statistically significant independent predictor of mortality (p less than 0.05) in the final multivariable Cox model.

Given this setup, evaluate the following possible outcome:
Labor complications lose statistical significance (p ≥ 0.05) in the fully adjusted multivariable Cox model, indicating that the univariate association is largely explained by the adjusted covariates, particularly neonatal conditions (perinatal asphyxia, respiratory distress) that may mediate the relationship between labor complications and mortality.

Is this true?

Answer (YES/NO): YES